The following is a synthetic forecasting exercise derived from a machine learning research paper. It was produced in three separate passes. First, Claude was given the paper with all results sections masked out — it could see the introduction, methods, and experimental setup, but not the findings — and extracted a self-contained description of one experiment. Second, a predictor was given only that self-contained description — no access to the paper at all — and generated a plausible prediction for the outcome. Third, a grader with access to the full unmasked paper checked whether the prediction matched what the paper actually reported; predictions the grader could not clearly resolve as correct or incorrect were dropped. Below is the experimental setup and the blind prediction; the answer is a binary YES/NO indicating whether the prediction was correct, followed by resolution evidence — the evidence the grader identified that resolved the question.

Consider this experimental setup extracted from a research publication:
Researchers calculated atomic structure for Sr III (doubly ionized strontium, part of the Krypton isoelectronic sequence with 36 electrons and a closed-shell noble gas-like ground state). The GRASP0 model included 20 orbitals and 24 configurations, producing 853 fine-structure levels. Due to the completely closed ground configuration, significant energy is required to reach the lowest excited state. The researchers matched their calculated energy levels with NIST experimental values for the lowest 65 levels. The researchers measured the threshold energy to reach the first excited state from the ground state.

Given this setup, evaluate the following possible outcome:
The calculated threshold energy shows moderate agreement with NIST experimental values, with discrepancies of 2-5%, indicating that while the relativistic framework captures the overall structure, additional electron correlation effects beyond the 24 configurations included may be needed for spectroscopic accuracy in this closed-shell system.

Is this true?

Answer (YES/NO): NO